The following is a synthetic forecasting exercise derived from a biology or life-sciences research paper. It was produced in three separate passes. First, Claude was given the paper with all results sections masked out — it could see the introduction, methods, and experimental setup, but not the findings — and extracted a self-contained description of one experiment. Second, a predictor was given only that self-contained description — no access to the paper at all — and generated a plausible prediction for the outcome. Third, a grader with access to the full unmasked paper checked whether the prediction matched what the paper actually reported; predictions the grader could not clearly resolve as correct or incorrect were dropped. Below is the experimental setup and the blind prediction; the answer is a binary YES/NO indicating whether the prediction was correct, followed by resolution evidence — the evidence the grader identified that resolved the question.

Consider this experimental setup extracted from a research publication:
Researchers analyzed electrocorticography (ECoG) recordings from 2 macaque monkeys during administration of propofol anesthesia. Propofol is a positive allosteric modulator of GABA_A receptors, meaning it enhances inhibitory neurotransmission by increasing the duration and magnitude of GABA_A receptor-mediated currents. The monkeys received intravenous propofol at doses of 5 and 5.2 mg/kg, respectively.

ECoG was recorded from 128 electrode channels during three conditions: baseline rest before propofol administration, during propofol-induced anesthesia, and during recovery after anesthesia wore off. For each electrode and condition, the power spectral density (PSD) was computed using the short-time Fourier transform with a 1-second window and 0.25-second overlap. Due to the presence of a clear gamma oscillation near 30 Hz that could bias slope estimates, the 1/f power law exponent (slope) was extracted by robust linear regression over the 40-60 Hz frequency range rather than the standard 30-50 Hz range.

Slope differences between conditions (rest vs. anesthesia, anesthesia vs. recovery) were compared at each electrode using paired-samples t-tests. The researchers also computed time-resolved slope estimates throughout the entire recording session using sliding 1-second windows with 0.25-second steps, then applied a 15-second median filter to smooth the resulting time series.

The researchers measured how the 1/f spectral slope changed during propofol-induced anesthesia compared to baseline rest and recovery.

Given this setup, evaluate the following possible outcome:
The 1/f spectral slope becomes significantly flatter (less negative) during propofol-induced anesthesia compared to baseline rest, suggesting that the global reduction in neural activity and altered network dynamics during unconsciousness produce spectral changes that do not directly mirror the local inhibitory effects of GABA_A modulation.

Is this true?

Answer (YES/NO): NO